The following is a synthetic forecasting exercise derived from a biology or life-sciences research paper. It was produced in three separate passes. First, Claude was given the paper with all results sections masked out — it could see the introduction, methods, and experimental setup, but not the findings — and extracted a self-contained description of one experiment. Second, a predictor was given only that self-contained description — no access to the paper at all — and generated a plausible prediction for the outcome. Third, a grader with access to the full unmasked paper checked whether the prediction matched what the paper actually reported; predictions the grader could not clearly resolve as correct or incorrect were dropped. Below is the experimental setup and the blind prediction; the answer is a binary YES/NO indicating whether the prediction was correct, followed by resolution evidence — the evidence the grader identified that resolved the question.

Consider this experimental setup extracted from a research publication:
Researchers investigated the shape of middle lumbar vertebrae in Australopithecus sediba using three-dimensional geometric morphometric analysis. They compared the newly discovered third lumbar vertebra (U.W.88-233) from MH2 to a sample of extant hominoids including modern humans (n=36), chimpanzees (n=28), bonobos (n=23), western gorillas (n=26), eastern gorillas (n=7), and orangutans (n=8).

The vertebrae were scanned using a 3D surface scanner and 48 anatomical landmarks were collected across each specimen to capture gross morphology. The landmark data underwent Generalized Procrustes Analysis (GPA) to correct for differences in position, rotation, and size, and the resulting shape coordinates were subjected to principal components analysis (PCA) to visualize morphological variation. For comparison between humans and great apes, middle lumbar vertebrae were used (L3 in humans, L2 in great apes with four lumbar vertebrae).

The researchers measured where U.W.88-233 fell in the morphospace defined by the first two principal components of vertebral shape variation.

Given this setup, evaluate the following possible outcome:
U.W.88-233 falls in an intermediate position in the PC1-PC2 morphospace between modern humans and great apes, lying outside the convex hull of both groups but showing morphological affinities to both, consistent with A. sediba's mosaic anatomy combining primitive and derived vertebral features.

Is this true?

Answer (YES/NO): NO